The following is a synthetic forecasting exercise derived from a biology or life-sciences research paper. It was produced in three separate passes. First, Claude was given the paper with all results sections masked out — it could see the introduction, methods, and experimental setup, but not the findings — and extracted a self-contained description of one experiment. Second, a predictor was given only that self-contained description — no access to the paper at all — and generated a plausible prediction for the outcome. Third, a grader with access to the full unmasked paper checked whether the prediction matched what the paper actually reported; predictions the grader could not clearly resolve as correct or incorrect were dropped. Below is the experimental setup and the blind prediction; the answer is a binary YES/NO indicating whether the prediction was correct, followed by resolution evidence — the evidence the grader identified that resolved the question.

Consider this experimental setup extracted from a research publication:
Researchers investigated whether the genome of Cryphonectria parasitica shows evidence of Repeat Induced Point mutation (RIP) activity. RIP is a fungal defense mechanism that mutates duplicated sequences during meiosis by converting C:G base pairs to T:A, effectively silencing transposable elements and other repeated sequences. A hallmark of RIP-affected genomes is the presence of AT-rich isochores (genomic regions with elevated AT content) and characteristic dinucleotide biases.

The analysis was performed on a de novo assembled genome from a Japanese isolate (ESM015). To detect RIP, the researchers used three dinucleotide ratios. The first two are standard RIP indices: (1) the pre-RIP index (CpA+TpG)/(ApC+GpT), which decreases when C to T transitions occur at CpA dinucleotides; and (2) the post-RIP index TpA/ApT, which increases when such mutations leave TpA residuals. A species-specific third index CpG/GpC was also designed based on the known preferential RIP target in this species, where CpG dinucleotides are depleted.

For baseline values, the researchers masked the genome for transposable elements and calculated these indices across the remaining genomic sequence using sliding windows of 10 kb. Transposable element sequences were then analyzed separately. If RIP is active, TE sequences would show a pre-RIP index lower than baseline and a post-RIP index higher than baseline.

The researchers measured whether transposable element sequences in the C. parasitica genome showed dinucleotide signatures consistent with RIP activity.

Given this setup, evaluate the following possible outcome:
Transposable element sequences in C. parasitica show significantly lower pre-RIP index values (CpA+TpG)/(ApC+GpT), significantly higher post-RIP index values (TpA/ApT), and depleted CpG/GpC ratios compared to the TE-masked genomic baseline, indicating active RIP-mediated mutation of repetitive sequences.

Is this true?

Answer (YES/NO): NO